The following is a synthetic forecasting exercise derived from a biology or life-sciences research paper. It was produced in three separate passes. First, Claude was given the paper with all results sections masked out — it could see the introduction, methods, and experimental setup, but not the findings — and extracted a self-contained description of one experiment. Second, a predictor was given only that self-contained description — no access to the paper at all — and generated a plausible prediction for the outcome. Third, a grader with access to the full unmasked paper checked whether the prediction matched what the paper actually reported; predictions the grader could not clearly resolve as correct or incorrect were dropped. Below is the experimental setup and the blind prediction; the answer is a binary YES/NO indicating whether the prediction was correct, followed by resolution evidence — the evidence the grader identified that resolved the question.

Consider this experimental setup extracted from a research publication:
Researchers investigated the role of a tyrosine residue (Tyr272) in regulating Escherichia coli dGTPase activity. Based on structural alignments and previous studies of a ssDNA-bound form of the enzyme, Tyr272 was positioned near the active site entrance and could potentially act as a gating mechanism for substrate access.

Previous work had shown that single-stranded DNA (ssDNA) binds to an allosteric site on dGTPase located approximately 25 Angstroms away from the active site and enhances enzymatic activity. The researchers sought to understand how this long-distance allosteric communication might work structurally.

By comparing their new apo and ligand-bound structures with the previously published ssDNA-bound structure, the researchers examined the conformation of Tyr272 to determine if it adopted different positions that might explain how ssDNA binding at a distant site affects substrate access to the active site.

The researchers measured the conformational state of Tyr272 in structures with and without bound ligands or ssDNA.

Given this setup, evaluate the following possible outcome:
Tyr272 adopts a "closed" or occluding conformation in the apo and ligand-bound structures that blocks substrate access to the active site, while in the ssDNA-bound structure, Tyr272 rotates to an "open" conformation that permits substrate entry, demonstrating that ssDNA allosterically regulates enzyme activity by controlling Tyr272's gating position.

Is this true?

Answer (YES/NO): YES